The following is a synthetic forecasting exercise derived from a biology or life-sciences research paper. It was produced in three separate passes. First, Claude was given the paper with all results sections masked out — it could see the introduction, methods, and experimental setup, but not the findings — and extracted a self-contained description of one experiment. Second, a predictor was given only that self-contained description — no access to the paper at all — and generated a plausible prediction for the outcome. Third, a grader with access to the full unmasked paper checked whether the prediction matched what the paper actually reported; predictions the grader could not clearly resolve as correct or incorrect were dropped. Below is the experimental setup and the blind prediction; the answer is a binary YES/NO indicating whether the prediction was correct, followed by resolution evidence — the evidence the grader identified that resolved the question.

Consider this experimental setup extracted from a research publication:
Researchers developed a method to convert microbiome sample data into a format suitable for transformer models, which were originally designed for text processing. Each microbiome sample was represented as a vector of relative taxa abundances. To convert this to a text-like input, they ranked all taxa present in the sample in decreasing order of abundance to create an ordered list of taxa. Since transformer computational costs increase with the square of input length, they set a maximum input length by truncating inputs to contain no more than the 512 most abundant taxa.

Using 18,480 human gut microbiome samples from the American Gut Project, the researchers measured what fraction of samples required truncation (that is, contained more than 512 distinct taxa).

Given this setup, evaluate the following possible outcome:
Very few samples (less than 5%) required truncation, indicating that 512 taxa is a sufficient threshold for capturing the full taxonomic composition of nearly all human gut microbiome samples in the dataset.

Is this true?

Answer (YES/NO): NO